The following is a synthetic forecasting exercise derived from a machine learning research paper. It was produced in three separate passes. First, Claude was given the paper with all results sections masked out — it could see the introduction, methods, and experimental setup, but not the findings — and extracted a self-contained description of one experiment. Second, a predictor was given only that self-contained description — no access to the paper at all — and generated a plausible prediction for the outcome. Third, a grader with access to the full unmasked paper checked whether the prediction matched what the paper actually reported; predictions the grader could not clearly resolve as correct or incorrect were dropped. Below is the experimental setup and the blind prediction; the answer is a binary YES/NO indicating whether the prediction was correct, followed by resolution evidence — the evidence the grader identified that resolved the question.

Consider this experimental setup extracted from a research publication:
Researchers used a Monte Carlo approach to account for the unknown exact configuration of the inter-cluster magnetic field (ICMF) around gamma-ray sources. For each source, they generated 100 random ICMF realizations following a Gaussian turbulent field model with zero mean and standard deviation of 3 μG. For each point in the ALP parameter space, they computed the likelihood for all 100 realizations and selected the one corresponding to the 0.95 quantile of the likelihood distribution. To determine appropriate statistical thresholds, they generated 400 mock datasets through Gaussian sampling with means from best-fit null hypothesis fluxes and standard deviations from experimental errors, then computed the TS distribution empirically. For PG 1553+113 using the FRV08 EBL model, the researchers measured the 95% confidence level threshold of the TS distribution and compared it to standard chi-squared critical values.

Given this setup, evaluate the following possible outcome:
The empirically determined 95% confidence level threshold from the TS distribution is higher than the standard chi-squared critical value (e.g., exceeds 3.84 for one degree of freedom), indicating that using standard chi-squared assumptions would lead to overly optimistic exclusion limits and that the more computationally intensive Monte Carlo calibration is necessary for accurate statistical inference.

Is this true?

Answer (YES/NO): YES